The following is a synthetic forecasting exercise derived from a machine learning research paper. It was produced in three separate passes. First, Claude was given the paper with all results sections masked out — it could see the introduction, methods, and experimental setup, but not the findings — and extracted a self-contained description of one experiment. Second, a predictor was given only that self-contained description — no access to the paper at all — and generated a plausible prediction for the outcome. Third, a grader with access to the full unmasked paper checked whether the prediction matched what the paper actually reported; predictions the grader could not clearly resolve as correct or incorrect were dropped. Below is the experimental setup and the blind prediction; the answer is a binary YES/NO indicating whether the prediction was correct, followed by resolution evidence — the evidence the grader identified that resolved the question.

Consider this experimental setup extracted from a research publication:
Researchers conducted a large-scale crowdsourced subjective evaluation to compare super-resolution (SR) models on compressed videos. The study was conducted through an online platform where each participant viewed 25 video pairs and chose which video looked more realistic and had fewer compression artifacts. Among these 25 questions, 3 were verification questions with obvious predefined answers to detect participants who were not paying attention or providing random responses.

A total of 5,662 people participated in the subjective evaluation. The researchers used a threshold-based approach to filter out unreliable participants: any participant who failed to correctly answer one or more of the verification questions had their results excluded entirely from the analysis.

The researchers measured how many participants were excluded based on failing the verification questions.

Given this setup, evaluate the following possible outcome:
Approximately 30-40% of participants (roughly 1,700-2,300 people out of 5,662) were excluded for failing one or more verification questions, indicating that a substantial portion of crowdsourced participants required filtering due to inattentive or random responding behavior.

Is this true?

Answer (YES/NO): NO